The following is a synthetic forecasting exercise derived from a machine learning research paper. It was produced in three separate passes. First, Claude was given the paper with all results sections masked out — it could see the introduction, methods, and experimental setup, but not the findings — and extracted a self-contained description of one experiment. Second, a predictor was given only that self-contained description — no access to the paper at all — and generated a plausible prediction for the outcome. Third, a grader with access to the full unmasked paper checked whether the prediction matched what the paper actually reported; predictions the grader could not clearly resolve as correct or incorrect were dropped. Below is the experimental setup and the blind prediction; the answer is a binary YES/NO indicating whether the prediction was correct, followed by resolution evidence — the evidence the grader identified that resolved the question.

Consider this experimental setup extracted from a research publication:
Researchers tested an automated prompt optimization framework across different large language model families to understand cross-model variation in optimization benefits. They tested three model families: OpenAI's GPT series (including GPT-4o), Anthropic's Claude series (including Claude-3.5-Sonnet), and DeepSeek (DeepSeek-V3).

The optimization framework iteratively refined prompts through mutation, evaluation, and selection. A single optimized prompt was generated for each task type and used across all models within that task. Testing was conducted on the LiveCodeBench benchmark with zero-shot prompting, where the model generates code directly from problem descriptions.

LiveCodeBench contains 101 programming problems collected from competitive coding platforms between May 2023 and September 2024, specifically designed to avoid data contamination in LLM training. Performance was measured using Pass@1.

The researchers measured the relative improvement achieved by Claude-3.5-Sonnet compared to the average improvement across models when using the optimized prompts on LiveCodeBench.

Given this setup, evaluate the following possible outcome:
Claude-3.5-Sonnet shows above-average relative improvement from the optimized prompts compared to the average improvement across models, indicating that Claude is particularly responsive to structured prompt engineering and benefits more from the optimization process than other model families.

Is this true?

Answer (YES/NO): YES